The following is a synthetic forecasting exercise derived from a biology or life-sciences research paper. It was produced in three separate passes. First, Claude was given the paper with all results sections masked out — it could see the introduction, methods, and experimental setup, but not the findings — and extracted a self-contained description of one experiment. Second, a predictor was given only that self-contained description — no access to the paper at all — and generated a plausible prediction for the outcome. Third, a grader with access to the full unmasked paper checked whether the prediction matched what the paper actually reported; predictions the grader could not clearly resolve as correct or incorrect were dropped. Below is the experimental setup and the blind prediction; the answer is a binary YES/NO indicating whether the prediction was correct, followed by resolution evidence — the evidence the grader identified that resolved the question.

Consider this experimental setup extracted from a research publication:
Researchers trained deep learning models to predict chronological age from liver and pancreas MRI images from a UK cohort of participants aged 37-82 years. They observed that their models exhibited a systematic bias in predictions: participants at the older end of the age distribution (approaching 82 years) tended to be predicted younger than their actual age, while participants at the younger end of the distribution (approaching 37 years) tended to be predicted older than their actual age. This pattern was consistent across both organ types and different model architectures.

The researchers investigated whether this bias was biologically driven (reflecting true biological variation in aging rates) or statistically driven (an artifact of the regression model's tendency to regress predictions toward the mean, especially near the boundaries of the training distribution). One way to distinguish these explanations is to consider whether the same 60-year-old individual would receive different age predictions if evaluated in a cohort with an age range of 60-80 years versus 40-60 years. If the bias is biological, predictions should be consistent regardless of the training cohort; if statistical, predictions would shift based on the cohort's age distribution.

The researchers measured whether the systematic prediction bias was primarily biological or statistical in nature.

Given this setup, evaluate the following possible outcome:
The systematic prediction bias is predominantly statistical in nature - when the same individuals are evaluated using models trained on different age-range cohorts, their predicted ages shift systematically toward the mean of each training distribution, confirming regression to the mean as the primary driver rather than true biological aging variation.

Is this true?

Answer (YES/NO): YES